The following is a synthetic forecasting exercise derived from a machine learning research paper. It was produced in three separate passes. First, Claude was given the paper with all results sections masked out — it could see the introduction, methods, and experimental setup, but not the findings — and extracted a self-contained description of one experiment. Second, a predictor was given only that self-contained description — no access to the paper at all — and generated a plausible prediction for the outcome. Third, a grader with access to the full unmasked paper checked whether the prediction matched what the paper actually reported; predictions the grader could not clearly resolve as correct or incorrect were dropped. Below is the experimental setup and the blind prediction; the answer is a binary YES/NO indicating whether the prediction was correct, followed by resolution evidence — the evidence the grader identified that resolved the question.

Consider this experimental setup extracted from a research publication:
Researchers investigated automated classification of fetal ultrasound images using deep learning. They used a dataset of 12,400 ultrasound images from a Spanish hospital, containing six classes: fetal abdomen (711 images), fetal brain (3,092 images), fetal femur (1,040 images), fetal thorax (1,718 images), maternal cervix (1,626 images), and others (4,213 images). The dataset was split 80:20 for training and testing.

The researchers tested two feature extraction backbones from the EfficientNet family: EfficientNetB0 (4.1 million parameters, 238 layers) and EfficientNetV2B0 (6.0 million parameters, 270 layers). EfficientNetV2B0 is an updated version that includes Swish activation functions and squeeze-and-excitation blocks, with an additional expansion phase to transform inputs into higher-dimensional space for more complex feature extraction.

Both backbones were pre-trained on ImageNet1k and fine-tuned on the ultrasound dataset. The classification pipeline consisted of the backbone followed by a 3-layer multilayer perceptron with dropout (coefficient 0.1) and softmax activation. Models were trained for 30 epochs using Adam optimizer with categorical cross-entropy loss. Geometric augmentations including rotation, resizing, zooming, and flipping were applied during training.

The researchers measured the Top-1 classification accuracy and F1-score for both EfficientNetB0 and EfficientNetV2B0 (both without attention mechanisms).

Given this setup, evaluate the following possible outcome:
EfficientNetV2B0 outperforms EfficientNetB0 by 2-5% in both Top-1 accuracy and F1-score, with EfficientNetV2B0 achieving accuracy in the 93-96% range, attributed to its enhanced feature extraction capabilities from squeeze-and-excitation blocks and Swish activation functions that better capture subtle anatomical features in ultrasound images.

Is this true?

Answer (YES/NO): NO